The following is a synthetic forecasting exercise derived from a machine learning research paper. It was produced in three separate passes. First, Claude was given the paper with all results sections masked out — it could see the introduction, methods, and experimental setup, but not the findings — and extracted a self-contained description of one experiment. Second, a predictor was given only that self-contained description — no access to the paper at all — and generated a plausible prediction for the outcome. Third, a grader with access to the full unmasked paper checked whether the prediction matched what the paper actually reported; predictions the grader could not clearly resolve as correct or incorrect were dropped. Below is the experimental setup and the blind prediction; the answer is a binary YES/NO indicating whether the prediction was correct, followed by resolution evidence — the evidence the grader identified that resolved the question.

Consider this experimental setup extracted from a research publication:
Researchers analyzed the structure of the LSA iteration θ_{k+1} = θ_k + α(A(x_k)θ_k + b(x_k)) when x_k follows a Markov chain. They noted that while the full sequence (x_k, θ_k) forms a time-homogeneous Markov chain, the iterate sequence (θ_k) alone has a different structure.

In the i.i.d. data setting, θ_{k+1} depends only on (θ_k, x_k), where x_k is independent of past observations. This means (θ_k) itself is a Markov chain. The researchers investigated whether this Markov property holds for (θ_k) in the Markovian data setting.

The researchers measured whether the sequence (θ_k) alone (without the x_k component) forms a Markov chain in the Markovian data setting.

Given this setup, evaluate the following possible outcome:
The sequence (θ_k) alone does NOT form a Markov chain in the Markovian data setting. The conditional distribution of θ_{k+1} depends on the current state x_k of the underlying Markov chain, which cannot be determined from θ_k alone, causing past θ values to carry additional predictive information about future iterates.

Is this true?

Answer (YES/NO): YES